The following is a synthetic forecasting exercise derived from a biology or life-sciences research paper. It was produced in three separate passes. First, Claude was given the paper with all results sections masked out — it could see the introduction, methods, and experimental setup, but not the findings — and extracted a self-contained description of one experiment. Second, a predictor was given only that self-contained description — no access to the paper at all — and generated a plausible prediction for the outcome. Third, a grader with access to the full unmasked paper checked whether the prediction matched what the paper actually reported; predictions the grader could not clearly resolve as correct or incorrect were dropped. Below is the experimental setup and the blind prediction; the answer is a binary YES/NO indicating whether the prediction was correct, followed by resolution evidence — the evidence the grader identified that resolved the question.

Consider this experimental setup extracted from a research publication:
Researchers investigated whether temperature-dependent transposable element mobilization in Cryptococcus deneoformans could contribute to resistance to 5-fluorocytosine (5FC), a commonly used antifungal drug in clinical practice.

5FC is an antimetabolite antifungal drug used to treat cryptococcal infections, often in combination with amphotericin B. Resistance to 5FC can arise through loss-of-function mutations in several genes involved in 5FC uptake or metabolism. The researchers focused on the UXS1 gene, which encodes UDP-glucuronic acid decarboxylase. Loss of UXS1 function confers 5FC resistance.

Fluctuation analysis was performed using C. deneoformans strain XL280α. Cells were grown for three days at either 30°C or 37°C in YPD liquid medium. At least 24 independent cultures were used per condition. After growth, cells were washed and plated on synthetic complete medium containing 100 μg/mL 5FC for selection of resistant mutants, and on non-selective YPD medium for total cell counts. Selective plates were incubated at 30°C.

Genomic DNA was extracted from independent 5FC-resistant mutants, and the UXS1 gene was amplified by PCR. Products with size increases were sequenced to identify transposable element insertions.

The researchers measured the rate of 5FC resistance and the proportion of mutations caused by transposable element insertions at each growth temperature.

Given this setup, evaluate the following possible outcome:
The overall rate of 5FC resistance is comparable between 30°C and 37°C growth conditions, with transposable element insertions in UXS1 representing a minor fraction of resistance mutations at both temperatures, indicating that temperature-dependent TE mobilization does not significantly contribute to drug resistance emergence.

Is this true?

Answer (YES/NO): NO